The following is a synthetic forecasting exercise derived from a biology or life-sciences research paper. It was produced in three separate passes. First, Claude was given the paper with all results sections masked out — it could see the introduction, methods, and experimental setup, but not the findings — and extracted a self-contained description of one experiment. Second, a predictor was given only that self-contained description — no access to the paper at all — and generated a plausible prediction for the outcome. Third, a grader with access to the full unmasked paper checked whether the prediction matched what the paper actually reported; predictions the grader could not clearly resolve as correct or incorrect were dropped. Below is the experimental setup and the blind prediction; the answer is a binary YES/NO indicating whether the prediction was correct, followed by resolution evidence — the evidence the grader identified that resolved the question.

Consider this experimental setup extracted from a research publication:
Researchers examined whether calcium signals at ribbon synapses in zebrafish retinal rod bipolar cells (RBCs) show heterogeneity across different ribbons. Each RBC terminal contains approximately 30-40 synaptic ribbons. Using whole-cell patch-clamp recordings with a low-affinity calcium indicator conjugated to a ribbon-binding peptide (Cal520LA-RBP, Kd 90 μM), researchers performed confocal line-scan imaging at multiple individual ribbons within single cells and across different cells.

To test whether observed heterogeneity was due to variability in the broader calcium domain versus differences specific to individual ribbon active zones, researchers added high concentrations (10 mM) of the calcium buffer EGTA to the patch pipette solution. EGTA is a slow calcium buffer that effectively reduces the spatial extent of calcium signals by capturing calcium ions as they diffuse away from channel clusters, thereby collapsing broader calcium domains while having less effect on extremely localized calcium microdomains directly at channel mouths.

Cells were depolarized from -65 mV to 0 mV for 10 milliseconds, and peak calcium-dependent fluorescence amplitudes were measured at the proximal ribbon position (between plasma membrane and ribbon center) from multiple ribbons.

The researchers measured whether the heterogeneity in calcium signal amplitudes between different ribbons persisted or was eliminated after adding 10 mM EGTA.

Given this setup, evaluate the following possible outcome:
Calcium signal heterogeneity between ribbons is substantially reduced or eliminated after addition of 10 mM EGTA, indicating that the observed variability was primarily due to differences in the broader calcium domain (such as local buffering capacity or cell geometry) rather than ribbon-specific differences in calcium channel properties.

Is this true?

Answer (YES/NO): NO